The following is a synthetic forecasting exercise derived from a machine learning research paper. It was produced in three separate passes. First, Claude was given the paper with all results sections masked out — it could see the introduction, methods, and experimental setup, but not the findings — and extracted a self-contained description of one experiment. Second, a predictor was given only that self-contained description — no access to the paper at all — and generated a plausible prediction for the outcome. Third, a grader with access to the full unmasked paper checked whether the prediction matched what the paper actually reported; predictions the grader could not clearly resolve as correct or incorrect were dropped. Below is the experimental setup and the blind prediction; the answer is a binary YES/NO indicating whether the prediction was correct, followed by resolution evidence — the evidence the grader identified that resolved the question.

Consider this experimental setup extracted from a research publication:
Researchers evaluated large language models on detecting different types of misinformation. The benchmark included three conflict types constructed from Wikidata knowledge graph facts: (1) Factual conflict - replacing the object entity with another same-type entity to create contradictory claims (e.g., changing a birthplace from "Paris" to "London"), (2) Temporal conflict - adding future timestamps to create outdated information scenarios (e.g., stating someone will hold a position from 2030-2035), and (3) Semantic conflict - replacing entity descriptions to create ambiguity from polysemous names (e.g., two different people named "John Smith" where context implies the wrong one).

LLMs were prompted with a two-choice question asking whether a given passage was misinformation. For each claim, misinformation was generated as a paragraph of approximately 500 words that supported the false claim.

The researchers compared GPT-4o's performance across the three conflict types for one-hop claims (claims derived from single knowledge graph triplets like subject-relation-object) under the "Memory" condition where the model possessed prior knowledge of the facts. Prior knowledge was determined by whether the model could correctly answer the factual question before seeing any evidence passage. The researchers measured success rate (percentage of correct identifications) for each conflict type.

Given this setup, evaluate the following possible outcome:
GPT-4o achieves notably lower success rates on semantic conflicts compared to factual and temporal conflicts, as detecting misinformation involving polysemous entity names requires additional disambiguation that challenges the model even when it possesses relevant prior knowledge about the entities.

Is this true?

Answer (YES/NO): NO